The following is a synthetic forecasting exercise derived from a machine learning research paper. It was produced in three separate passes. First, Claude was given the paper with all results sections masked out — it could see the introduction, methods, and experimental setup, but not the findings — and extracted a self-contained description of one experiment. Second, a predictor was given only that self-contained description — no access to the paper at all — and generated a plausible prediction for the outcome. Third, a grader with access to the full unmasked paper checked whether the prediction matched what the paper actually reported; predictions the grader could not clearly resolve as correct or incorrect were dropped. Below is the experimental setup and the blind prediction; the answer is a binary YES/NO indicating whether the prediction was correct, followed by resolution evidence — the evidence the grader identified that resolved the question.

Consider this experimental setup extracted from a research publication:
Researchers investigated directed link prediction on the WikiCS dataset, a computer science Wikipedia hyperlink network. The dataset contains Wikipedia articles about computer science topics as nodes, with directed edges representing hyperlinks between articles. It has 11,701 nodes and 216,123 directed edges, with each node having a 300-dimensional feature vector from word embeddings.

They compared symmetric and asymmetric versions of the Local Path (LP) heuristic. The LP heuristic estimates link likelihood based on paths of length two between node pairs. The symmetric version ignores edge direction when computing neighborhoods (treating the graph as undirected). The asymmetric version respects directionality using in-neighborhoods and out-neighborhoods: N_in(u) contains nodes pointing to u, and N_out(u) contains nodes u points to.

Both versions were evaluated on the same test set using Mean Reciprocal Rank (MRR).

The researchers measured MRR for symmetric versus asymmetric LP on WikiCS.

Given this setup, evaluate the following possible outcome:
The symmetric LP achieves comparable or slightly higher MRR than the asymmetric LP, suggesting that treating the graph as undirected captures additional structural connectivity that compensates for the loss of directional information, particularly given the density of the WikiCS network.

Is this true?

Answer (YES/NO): NO